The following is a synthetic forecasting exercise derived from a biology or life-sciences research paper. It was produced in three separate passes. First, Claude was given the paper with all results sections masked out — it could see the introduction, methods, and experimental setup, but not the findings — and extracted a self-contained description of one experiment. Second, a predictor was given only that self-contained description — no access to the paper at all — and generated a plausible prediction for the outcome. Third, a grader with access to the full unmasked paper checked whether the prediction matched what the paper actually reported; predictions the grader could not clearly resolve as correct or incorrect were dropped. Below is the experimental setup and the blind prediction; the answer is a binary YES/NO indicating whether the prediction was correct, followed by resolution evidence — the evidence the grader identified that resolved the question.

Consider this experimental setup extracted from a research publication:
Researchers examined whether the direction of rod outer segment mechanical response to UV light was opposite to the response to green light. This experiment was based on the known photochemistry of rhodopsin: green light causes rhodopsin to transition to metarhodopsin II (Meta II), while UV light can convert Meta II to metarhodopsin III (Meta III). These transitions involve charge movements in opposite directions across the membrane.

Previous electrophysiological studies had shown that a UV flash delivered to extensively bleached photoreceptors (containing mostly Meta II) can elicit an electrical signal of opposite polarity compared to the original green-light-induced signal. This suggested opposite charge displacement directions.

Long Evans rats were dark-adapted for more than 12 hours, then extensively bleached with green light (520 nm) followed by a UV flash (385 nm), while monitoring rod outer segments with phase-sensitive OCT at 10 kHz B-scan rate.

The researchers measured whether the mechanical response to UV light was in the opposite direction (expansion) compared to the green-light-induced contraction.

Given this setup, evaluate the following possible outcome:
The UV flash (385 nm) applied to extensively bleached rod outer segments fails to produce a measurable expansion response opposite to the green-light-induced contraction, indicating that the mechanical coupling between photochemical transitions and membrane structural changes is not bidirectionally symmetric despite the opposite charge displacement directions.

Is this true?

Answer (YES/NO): NO